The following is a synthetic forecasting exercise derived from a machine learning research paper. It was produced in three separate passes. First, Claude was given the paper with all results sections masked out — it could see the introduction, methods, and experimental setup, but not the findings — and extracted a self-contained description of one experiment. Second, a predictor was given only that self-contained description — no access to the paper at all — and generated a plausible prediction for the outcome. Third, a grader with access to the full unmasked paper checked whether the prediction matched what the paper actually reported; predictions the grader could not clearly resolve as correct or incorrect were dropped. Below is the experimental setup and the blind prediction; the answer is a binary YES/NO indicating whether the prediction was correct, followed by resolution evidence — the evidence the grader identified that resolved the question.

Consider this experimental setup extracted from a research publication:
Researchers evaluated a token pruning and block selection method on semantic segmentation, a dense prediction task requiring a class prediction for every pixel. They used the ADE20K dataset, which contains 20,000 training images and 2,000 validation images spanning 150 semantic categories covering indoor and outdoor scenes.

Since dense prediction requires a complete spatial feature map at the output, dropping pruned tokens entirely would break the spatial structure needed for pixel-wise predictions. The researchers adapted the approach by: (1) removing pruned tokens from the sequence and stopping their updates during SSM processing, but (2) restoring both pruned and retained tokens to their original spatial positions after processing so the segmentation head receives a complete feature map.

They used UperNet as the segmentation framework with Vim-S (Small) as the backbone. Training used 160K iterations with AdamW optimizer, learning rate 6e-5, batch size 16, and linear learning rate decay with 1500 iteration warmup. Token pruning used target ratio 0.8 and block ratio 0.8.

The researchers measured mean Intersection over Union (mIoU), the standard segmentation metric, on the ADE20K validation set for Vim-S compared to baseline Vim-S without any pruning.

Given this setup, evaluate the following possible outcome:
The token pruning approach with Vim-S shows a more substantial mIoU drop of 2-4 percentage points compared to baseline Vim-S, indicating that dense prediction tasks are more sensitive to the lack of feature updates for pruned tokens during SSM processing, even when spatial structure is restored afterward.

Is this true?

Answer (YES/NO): YES